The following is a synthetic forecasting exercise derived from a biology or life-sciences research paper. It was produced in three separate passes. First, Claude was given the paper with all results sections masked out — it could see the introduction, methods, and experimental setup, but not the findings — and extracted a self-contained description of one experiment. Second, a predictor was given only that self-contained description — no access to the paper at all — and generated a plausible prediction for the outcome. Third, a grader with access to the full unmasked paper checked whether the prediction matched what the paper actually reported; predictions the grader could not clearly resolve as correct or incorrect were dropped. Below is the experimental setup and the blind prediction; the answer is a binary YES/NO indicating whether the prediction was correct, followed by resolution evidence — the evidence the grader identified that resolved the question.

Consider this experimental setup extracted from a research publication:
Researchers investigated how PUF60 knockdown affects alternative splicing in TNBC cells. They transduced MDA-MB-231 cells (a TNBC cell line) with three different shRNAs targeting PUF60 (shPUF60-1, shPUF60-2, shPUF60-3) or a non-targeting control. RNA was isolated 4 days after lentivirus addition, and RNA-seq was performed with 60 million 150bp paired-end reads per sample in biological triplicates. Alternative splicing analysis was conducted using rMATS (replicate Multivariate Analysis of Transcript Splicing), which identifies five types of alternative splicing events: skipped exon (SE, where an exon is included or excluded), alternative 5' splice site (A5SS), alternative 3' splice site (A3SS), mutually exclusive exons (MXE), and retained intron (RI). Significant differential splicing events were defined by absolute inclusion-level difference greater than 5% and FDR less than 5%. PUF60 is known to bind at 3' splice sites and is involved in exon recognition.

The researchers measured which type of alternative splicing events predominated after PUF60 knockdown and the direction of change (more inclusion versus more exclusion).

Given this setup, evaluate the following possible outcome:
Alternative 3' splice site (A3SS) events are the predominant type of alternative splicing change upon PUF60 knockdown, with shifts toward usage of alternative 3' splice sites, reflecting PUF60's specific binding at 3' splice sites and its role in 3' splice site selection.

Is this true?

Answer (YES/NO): NO